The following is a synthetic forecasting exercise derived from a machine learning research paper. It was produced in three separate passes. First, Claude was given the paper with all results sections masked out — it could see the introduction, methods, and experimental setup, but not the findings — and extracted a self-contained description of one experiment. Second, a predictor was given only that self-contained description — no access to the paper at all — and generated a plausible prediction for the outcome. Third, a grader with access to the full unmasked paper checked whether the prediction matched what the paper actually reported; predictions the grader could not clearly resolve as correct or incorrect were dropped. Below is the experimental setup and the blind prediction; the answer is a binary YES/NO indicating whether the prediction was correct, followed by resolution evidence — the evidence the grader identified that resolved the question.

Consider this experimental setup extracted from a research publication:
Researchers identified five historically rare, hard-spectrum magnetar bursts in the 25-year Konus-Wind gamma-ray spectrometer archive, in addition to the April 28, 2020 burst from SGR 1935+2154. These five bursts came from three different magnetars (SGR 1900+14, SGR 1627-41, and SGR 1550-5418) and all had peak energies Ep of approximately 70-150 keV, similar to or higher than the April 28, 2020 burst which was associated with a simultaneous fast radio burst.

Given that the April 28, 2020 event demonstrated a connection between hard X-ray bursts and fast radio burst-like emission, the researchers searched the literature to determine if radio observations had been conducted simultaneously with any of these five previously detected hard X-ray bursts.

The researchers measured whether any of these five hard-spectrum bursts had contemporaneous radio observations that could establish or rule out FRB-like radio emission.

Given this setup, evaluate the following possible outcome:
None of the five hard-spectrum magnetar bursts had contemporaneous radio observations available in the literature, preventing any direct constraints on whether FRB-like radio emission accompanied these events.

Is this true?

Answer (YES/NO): YES